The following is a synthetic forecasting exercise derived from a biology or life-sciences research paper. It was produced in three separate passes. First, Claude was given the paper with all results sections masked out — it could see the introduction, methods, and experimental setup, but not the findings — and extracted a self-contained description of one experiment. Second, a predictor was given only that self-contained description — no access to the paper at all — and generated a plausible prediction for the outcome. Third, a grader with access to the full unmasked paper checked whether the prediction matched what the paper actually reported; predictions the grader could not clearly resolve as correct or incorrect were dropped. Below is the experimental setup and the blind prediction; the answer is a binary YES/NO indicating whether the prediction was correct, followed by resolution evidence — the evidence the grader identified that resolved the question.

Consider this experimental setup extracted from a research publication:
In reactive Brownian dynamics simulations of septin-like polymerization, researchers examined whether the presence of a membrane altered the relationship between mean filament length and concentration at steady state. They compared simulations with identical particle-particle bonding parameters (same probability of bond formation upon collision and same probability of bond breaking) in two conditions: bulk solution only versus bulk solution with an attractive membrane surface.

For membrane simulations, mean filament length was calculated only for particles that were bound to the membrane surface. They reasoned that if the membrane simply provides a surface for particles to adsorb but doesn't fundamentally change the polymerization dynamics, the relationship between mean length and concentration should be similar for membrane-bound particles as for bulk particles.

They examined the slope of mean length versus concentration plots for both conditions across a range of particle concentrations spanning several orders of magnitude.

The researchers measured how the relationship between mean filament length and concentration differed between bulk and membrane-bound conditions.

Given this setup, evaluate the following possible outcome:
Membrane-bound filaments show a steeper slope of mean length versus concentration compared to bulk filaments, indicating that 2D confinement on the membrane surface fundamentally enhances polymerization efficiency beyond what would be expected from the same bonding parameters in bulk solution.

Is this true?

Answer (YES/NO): NO